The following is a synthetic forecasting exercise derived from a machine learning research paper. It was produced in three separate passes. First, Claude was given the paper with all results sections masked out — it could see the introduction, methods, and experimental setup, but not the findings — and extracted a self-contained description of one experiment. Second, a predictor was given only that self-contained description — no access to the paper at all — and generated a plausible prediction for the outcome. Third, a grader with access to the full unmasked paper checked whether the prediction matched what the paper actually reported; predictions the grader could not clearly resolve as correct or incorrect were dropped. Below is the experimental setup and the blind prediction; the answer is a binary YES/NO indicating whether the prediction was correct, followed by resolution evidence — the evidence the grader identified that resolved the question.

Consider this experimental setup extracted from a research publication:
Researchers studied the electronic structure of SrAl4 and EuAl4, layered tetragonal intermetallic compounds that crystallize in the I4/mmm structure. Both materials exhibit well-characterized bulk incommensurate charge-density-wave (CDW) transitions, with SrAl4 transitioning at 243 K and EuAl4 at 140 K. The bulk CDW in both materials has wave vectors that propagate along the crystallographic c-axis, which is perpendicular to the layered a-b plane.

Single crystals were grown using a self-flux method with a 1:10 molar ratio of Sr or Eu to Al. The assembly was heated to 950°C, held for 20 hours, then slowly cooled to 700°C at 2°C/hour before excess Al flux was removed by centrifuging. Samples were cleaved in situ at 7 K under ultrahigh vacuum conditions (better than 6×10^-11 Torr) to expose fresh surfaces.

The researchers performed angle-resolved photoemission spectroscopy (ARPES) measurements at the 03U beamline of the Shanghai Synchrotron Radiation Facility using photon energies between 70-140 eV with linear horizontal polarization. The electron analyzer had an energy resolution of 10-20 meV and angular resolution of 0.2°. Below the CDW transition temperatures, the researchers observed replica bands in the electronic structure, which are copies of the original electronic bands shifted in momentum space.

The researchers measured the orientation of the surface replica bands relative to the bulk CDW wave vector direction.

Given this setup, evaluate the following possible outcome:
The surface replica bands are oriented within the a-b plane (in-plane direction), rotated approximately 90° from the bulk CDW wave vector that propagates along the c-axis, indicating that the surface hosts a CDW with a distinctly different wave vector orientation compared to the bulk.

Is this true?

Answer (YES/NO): NO